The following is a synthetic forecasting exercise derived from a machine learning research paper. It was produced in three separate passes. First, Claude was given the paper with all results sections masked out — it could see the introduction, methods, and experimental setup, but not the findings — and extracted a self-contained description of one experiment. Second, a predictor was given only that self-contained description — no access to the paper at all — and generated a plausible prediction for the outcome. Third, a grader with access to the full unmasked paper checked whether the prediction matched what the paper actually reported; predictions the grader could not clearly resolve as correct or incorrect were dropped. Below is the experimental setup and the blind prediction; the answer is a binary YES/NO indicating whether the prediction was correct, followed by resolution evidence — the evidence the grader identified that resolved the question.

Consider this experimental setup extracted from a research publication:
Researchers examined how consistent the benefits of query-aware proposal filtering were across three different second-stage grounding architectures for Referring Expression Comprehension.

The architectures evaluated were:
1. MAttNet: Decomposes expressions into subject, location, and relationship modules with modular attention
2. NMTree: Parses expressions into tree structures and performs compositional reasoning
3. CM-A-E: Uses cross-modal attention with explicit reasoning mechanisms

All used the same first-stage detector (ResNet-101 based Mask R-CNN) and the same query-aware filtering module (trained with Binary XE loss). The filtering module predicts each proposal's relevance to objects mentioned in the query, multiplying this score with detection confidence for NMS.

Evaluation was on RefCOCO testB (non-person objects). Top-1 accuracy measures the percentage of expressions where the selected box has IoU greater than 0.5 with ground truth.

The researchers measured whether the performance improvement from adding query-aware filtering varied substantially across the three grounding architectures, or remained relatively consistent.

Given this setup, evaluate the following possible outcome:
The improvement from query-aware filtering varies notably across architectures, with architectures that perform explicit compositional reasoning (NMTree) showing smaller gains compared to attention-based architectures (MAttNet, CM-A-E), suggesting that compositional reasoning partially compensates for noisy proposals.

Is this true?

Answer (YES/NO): NO